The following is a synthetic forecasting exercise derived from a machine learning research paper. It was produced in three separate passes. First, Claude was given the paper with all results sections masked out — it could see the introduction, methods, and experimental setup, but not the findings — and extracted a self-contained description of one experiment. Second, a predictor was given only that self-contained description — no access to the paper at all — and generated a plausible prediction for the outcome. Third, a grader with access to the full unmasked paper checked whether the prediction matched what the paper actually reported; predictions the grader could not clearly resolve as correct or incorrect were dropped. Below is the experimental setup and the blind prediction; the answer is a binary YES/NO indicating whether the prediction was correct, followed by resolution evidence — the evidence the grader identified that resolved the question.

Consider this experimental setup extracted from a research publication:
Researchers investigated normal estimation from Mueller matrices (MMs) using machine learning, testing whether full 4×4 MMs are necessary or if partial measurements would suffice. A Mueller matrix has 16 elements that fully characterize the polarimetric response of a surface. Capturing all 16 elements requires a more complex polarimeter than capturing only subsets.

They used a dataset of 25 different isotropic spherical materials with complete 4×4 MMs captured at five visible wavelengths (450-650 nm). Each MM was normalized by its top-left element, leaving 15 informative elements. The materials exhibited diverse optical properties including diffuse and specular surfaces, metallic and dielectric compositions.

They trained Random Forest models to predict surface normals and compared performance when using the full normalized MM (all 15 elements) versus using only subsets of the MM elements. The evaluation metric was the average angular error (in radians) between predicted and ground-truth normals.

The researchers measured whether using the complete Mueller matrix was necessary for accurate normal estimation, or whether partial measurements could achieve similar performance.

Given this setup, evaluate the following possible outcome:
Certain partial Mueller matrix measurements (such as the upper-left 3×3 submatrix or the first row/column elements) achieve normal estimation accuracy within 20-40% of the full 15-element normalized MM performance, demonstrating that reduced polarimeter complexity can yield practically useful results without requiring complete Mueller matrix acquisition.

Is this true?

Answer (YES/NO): NO